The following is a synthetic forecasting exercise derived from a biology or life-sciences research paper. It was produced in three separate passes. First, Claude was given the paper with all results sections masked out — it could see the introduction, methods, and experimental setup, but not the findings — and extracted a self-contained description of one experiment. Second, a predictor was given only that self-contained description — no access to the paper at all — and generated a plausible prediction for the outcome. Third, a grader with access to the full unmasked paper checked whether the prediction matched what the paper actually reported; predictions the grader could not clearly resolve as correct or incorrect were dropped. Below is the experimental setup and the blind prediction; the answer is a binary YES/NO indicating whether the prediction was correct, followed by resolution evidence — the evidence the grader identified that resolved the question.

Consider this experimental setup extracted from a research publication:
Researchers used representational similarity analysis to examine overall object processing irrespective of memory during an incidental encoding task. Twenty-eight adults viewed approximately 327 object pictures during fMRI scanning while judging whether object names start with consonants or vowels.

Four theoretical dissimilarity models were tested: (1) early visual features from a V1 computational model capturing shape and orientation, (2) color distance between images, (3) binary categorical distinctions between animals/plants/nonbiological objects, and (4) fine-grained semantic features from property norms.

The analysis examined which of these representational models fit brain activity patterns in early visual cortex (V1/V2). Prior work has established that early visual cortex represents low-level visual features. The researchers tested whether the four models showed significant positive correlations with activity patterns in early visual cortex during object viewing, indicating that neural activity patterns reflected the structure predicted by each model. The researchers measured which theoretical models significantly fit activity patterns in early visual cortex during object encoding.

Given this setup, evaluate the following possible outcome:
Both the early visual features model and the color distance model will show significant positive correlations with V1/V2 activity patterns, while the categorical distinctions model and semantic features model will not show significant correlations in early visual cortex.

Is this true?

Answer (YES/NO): NO